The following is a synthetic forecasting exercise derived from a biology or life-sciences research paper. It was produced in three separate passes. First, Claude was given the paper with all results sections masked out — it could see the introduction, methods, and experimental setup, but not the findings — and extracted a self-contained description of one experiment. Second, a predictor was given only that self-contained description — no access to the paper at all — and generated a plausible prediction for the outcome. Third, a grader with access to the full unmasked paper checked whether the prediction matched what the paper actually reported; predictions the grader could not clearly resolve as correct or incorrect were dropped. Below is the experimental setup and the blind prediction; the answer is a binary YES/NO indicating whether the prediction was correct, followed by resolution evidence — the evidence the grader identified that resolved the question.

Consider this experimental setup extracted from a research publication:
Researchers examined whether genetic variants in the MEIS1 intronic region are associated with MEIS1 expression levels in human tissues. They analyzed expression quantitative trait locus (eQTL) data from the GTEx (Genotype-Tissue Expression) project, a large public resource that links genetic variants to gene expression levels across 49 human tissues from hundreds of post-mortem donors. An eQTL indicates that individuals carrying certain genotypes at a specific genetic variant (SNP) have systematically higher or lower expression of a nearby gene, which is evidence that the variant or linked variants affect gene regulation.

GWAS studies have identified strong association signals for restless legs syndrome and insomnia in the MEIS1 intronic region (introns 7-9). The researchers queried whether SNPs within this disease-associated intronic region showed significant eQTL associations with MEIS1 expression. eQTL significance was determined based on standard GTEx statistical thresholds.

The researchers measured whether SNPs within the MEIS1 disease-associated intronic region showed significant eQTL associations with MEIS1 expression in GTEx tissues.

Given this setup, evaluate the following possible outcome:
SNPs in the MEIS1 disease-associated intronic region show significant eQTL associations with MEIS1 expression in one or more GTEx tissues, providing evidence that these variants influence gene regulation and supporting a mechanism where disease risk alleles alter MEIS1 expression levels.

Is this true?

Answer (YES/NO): YES